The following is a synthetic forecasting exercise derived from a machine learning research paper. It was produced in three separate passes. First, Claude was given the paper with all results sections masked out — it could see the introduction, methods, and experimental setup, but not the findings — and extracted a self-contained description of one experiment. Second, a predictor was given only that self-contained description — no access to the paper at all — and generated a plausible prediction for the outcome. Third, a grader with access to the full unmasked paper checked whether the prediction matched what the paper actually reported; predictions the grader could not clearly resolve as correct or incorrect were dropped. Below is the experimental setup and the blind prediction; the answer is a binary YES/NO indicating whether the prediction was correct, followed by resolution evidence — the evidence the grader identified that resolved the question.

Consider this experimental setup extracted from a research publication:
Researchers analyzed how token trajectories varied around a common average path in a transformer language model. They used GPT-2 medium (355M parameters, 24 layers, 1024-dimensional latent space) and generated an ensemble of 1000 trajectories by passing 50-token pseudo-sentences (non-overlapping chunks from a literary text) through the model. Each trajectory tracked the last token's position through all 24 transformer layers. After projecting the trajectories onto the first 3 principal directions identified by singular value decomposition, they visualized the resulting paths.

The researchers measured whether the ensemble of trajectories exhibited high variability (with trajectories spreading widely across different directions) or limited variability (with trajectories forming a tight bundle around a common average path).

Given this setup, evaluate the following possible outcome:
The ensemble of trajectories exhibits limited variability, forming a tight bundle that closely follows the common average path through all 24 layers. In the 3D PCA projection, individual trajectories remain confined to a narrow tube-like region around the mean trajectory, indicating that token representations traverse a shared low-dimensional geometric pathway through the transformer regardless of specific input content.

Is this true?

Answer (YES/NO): YES